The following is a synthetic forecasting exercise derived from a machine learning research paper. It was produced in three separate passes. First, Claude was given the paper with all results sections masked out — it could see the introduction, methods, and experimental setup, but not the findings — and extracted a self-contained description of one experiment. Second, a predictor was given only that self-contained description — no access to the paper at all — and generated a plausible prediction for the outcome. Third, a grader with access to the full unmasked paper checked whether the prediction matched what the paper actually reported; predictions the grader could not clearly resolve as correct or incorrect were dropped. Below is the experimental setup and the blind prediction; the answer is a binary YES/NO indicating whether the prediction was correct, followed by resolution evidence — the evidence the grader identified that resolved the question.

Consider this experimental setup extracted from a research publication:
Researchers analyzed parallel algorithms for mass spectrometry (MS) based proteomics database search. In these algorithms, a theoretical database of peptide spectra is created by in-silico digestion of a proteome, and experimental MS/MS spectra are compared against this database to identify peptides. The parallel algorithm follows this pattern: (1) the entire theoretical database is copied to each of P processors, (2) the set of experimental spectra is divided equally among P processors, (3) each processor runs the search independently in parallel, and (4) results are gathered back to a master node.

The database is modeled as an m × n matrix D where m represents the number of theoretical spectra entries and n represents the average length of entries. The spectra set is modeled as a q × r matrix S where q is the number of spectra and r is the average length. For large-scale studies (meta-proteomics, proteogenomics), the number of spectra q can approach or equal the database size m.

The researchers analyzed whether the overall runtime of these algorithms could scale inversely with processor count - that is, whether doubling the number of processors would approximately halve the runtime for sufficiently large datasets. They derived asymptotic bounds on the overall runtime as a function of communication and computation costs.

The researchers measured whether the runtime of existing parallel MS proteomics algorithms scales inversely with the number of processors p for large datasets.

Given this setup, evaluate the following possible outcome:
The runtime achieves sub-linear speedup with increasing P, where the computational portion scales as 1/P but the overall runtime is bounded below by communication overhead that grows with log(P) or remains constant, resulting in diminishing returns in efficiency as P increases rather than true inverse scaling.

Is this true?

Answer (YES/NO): YES